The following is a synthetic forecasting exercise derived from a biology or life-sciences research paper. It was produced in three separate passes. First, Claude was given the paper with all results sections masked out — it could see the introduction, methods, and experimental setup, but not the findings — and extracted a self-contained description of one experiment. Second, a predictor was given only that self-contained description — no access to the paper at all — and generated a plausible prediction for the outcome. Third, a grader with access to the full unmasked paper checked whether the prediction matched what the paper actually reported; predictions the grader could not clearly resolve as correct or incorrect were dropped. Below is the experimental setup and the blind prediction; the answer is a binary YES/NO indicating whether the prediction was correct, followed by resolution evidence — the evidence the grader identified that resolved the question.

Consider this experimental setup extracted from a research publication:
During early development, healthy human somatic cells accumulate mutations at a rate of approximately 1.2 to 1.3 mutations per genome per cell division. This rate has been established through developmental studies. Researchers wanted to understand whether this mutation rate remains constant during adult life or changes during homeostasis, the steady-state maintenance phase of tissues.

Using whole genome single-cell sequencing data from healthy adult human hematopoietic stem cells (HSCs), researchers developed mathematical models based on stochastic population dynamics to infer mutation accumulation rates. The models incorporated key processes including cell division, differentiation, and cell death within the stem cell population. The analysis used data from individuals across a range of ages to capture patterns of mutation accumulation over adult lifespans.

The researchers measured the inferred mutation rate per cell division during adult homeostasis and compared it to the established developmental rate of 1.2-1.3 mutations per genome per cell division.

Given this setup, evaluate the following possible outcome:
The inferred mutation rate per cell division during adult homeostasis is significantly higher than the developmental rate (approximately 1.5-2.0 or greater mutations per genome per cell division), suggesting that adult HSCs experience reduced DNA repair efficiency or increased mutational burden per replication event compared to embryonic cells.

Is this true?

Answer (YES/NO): YES